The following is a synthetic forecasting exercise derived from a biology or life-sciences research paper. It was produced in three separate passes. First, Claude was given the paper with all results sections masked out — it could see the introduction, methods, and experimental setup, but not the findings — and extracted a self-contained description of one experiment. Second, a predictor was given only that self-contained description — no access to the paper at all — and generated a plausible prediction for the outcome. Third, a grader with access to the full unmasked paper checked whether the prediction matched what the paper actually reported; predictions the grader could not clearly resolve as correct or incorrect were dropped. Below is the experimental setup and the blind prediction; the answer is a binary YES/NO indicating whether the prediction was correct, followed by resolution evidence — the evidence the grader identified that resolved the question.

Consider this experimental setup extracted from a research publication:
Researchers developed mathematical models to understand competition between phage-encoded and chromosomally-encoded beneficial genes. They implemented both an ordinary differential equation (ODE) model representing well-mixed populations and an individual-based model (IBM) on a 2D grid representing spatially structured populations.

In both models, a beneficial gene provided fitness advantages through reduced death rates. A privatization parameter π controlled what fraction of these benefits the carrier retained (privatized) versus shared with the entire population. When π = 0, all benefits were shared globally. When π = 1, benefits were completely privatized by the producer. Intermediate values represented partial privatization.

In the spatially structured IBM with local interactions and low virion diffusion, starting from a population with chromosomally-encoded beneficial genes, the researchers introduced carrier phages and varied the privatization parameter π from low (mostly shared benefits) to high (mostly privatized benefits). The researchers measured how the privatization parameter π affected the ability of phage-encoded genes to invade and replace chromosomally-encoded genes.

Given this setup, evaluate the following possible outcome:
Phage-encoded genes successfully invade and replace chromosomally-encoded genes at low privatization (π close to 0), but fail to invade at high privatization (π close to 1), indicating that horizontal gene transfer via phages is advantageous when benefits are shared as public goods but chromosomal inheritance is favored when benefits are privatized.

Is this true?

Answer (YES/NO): NO